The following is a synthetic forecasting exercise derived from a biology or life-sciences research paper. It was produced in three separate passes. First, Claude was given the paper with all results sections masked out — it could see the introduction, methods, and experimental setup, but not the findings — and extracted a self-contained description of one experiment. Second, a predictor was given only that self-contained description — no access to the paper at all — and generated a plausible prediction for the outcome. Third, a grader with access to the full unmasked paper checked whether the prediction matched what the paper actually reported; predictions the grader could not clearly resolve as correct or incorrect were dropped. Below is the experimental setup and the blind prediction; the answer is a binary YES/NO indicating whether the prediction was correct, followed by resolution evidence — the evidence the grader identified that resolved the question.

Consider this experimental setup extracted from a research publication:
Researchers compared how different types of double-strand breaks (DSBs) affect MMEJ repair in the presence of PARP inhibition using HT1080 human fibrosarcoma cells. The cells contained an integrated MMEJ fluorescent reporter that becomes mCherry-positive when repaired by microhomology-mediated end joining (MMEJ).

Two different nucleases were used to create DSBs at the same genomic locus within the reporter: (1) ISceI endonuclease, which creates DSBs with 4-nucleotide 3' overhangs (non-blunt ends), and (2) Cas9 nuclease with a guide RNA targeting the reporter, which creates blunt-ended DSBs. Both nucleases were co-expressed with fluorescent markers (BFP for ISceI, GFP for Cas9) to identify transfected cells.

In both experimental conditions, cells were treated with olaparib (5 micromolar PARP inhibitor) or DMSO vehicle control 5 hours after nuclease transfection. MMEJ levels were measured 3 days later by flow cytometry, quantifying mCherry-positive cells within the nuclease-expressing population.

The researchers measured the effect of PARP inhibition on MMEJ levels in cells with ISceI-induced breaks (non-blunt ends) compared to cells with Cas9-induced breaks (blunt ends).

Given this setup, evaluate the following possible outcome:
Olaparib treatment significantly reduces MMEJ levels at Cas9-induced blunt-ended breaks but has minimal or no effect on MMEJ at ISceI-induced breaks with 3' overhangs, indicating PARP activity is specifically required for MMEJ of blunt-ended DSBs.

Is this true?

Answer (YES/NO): NO